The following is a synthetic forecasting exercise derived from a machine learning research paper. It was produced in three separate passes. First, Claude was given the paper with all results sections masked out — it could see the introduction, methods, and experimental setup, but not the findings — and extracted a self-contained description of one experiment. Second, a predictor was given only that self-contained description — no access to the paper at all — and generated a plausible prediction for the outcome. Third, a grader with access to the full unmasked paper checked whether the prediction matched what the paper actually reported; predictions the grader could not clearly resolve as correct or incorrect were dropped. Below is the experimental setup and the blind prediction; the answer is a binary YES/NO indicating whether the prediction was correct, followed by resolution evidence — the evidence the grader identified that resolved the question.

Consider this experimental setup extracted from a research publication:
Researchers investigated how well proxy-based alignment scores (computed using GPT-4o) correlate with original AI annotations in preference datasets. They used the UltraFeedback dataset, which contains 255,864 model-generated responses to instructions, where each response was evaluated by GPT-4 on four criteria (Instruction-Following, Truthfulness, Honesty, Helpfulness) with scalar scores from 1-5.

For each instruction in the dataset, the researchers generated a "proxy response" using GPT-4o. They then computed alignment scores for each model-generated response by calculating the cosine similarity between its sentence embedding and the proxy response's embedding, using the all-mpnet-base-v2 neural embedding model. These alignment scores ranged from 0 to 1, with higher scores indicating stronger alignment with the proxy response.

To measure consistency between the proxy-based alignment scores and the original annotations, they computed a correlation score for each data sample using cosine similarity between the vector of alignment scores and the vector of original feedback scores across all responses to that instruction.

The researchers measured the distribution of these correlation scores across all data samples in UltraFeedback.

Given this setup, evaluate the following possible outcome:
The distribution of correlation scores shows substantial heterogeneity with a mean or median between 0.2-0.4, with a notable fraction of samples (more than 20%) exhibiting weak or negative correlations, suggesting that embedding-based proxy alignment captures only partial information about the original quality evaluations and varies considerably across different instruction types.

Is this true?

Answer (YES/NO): NO